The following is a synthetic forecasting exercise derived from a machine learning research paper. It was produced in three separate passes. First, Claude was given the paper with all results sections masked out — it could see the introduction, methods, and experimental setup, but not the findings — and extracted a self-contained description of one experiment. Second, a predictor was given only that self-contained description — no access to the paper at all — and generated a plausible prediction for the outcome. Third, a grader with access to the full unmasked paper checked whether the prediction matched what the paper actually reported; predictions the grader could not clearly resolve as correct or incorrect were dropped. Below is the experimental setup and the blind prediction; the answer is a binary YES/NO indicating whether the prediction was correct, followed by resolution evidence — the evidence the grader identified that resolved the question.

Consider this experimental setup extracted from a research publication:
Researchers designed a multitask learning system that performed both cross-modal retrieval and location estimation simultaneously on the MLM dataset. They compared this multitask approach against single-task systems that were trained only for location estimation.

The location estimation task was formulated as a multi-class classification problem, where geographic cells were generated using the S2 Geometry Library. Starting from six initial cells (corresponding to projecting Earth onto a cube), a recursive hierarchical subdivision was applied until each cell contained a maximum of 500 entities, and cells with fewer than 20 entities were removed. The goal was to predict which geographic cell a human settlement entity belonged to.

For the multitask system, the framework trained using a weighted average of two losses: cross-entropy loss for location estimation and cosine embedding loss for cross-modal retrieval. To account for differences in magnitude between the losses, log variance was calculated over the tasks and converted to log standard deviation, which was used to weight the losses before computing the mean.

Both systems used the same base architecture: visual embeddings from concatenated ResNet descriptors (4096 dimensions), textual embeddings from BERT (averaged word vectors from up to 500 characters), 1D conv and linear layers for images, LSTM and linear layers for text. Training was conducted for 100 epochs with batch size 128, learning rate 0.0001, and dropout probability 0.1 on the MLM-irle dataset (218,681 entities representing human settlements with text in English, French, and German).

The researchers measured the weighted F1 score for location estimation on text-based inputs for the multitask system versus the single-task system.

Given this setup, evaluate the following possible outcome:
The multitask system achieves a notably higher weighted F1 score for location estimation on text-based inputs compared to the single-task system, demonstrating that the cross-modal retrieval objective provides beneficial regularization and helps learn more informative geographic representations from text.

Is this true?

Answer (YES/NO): NO